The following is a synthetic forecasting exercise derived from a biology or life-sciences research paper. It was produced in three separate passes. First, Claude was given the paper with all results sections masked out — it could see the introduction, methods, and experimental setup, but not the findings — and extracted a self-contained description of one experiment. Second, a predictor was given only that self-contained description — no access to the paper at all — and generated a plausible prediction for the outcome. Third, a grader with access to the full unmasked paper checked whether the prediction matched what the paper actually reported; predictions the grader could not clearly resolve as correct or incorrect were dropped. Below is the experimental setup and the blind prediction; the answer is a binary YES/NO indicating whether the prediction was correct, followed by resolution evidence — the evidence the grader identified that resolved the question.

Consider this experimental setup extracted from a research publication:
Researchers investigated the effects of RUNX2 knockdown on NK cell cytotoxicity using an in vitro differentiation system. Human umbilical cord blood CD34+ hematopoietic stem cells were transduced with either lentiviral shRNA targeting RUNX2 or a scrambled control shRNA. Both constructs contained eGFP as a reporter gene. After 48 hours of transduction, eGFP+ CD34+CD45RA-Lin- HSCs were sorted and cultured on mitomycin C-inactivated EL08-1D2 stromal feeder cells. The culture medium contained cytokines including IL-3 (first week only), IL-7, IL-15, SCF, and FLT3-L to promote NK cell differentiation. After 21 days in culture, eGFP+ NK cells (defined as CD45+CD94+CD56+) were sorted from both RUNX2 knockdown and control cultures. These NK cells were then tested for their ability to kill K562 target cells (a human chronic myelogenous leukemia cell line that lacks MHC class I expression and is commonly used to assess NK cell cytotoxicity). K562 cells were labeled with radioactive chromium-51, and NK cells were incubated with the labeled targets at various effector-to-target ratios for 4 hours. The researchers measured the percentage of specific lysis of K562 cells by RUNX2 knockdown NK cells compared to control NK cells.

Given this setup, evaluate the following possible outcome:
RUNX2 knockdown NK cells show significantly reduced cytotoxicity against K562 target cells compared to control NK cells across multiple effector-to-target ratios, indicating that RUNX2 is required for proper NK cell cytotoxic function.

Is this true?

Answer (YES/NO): NO